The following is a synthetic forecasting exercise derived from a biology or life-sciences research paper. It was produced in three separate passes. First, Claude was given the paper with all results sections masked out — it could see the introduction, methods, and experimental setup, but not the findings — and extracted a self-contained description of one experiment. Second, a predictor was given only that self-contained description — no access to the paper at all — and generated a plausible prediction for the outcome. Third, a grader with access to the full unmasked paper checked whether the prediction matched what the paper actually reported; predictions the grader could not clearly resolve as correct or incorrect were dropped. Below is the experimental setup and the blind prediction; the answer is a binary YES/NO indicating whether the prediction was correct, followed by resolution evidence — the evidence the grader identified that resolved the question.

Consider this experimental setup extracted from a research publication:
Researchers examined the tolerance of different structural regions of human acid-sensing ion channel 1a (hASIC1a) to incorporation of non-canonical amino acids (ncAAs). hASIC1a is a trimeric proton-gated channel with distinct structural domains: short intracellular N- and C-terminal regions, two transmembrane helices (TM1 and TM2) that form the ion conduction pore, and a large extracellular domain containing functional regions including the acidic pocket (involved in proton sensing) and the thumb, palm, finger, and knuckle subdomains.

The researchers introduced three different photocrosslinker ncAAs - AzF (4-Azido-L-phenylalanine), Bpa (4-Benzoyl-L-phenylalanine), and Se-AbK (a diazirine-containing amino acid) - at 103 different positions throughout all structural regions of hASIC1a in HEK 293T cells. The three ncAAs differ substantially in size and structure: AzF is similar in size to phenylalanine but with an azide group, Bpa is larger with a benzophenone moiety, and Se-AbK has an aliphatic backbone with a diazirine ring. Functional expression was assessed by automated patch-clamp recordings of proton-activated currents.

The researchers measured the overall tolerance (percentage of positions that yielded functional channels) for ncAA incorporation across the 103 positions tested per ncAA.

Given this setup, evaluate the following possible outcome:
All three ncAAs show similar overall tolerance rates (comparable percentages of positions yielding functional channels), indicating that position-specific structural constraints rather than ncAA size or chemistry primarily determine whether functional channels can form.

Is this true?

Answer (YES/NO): NO